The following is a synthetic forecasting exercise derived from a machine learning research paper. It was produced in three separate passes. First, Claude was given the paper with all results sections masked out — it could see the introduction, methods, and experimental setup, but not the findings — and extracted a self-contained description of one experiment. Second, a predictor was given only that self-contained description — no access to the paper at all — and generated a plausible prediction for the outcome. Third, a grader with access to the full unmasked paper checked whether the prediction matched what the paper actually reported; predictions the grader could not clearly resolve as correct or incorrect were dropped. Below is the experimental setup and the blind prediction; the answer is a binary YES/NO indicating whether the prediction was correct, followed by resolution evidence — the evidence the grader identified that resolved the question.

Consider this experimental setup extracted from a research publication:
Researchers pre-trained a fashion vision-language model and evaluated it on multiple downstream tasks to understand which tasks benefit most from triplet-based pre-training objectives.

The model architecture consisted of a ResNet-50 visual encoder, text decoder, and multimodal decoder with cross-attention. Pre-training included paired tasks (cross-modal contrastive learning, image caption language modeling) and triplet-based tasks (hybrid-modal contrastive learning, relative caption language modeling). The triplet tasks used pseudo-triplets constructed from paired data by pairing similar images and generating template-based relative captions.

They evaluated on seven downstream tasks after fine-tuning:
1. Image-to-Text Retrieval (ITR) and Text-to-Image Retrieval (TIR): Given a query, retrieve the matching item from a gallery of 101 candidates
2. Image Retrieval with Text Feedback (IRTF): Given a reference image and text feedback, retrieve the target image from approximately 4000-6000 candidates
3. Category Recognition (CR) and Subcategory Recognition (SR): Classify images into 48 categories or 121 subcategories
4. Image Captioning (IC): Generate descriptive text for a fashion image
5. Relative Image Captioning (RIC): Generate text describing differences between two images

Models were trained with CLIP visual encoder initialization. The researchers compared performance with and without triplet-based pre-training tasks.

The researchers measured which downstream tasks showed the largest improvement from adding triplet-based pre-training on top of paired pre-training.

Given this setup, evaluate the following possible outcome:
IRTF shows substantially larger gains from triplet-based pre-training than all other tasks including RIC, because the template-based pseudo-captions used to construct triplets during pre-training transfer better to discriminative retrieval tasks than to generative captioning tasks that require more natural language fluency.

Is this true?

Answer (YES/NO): NO